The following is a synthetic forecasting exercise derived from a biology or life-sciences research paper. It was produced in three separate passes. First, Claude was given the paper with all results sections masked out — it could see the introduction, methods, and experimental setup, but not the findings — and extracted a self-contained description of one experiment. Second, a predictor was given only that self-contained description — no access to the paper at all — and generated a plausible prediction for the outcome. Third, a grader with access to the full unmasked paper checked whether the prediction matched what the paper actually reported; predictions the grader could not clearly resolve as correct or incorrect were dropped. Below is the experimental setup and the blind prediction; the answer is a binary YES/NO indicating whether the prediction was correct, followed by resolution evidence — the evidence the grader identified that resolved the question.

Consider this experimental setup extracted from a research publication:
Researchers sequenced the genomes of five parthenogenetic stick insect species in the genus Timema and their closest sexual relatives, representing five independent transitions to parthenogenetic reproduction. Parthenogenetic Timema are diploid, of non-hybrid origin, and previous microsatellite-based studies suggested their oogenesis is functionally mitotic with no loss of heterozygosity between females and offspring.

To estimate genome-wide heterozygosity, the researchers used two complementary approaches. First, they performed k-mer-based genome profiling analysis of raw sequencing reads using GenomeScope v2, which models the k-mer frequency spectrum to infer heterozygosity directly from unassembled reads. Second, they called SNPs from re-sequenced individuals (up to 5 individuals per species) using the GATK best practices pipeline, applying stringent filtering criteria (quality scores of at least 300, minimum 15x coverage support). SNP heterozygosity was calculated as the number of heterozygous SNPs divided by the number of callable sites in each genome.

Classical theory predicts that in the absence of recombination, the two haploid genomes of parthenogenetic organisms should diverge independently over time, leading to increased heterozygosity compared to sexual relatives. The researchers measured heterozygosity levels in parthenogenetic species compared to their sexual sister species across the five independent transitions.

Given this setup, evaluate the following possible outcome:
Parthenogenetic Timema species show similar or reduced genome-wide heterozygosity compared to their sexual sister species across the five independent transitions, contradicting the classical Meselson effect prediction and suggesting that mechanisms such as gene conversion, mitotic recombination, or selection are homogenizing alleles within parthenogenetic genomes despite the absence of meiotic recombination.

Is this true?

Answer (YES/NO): YES